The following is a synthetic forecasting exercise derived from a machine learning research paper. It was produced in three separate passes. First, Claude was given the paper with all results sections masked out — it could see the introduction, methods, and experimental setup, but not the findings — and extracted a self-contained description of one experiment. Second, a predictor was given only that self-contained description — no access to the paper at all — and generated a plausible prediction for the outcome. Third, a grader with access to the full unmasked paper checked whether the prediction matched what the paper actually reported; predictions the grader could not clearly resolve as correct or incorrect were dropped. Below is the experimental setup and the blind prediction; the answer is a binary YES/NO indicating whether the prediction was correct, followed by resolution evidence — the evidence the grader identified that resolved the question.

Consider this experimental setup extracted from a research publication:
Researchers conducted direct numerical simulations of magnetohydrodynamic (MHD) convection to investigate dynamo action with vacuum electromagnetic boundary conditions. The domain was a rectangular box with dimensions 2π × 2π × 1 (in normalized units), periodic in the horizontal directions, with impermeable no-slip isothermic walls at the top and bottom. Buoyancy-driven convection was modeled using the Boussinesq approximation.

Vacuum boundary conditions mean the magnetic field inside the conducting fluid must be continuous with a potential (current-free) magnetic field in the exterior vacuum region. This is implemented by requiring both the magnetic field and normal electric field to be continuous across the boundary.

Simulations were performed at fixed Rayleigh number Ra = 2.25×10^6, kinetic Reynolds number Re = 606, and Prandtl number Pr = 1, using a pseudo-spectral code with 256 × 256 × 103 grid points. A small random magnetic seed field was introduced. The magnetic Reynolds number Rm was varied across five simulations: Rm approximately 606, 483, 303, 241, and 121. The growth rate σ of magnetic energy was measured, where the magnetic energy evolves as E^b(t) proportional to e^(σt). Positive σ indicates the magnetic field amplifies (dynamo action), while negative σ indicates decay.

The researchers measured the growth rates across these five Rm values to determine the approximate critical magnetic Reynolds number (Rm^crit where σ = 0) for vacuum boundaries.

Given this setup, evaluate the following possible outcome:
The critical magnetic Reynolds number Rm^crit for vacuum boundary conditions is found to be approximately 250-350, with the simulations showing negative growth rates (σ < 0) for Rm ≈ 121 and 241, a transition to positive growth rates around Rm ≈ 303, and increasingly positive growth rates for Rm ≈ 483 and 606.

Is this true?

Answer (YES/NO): YES